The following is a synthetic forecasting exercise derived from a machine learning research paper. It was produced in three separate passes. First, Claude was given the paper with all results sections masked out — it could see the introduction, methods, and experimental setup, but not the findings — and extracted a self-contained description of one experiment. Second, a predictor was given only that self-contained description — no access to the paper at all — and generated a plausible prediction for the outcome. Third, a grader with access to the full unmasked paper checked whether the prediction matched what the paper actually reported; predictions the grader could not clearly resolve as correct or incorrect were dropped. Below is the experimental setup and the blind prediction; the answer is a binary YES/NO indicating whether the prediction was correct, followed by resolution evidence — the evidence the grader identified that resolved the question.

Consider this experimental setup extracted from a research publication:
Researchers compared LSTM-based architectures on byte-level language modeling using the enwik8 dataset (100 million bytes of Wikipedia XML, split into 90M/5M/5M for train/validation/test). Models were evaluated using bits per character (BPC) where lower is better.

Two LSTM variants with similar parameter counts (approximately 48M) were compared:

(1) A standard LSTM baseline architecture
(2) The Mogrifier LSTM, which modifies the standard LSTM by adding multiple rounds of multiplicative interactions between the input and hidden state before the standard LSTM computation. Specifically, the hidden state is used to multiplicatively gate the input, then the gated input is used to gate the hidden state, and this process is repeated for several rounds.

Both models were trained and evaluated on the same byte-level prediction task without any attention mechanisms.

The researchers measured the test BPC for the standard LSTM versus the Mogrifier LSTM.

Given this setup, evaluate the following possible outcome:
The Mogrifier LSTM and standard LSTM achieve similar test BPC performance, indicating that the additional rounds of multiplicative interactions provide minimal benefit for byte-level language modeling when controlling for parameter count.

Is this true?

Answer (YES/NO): NO